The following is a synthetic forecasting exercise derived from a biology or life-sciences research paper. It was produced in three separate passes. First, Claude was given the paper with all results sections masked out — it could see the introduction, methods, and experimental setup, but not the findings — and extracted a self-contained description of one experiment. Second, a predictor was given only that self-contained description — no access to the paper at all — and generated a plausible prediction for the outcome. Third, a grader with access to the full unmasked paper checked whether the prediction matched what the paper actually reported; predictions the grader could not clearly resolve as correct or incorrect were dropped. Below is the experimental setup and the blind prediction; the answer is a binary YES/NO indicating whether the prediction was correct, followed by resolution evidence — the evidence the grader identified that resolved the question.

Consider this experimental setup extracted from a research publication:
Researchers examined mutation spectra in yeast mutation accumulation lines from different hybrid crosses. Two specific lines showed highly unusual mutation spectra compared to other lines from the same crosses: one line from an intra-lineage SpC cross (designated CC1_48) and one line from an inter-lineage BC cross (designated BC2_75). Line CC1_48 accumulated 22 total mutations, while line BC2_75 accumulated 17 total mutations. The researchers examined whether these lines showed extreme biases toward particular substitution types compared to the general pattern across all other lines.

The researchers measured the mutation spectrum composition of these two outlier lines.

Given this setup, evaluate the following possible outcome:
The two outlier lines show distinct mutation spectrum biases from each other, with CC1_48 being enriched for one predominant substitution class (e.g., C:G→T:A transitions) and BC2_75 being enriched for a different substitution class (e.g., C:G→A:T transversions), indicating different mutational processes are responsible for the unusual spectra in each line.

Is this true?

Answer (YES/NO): NO